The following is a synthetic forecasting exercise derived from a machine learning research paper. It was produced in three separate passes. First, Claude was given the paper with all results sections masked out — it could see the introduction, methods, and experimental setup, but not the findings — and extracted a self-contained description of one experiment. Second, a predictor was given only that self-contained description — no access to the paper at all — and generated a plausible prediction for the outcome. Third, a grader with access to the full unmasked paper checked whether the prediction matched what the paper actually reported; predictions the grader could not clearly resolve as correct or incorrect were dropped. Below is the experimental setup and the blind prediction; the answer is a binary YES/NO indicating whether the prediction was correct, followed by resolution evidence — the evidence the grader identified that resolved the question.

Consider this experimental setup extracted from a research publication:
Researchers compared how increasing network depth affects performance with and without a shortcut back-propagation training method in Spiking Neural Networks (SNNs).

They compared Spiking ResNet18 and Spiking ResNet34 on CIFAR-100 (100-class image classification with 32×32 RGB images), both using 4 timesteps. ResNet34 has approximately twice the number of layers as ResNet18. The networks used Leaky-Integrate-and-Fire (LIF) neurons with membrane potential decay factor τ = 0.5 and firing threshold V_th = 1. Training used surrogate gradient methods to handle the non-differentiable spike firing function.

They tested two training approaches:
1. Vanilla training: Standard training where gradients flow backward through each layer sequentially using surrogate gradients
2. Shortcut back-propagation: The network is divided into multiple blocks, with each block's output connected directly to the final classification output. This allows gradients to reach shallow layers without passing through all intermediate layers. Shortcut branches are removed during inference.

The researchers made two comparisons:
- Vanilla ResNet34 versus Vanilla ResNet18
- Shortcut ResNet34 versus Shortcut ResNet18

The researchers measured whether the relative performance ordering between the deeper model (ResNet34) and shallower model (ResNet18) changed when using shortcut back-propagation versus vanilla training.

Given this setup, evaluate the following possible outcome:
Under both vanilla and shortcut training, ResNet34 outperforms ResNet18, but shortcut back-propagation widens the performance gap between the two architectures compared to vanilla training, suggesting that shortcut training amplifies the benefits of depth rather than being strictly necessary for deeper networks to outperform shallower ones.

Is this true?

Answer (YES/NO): NO